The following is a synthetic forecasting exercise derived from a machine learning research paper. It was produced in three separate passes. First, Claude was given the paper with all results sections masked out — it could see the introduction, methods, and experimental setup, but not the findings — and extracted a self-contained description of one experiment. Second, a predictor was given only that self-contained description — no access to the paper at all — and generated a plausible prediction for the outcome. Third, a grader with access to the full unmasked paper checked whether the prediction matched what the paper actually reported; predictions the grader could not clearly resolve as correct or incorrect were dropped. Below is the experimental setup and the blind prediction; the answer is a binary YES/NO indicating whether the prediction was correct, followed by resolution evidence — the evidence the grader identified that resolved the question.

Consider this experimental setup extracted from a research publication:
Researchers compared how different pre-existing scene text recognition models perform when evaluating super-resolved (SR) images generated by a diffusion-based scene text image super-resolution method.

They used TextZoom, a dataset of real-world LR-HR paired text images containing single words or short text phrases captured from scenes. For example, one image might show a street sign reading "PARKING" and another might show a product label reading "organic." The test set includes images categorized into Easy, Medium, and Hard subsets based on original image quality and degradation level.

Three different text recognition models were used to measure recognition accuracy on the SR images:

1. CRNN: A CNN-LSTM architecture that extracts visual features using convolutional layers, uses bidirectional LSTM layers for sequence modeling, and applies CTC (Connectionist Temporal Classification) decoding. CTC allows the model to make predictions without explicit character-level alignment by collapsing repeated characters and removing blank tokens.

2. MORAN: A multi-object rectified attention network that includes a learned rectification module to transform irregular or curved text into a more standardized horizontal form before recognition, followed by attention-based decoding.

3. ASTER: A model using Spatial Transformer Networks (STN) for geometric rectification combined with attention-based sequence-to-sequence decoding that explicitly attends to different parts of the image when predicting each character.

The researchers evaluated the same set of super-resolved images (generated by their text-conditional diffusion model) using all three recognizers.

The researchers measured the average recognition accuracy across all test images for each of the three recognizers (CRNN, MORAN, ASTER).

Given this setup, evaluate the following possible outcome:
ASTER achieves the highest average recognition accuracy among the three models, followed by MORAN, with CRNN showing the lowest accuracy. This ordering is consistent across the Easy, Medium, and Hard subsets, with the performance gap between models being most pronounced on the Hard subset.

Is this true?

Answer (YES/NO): NO